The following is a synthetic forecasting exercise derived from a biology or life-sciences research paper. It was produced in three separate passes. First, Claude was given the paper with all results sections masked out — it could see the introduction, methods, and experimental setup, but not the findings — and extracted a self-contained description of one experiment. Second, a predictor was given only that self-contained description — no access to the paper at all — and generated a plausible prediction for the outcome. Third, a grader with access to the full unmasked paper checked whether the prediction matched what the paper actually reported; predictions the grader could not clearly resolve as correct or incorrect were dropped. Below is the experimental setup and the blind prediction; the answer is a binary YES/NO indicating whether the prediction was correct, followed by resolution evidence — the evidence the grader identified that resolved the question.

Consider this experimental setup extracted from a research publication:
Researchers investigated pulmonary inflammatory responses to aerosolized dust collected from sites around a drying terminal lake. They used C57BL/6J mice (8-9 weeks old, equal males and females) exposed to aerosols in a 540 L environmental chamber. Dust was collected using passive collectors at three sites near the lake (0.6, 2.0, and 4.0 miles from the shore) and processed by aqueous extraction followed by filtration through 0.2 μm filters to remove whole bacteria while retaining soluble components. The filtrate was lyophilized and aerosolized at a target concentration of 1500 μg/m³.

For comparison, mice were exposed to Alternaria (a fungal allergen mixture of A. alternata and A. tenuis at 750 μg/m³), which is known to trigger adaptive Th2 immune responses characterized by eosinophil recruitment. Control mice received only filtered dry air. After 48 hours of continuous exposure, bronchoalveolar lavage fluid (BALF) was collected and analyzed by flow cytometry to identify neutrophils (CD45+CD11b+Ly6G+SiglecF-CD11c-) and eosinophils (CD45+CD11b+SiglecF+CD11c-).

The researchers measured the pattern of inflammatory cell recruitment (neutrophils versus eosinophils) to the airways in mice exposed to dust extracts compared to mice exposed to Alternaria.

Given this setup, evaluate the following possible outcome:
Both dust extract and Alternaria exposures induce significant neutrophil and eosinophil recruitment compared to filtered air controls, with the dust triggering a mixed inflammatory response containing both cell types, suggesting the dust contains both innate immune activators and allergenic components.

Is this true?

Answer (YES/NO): NO